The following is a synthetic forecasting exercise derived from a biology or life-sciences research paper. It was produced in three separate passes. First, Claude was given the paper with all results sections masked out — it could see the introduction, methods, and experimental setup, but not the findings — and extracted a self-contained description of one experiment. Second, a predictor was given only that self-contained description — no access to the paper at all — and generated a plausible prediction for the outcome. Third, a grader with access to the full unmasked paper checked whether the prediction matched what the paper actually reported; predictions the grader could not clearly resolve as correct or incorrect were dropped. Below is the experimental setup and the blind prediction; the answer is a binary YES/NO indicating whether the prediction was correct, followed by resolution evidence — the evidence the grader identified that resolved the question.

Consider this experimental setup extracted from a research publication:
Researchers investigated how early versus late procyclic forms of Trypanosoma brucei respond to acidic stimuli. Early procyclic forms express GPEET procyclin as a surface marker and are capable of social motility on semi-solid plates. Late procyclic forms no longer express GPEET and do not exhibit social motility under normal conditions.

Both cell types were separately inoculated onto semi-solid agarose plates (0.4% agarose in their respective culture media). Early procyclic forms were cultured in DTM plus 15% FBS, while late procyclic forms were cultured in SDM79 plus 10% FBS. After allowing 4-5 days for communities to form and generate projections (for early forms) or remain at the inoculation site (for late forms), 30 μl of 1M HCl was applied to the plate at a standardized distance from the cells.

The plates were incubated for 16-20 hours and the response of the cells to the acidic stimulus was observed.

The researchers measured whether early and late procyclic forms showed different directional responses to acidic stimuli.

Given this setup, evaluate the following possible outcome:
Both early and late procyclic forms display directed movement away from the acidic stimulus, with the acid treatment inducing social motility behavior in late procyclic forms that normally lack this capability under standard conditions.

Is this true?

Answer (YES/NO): NO